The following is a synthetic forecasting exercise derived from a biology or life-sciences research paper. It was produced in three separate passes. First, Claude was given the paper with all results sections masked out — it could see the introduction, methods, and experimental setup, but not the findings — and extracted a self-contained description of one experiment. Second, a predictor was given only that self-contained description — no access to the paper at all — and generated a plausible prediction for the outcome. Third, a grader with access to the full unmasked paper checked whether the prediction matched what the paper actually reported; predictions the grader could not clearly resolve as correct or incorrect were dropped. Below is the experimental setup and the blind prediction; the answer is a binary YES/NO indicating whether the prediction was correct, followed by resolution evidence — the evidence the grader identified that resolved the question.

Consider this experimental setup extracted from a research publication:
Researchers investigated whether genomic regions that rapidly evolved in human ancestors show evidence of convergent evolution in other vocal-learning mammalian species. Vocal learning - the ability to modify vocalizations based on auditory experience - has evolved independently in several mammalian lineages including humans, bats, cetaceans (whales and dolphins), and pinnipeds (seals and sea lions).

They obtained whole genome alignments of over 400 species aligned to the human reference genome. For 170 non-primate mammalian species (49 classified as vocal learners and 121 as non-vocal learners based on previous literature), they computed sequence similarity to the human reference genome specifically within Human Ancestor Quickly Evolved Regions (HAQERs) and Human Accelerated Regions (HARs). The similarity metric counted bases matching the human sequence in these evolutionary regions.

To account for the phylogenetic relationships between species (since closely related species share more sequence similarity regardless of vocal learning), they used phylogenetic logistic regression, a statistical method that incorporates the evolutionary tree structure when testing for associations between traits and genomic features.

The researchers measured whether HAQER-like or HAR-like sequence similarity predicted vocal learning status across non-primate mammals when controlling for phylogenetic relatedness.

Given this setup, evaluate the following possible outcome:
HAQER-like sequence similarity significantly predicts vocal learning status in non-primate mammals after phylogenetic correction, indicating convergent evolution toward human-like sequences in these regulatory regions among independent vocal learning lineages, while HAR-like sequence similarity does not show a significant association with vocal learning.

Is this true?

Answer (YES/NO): YES